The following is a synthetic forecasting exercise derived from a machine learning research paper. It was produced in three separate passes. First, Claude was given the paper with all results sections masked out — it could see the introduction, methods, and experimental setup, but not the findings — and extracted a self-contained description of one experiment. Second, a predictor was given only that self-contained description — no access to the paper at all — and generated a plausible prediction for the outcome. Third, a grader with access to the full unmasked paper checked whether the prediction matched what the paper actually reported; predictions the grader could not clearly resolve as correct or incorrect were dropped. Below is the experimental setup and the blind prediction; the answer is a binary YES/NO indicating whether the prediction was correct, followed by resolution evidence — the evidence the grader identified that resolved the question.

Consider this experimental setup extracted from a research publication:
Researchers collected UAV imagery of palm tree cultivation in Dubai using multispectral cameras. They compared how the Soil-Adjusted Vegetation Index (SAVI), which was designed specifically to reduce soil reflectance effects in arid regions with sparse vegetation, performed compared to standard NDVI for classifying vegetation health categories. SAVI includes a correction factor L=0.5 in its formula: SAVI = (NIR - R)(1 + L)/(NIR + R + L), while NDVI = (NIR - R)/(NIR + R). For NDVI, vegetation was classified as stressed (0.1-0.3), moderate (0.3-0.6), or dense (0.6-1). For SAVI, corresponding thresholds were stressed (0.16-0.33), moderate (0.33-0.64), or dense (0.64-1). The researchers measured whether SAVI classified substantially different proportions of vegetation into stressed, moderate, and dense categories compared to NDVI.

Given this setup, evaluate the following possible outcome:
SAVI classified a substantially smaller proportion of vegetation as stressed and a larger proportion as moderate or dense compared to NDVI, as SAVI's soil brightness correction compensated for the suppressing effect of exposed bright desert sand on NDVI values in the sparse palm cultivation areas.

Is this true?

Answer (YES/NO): NO